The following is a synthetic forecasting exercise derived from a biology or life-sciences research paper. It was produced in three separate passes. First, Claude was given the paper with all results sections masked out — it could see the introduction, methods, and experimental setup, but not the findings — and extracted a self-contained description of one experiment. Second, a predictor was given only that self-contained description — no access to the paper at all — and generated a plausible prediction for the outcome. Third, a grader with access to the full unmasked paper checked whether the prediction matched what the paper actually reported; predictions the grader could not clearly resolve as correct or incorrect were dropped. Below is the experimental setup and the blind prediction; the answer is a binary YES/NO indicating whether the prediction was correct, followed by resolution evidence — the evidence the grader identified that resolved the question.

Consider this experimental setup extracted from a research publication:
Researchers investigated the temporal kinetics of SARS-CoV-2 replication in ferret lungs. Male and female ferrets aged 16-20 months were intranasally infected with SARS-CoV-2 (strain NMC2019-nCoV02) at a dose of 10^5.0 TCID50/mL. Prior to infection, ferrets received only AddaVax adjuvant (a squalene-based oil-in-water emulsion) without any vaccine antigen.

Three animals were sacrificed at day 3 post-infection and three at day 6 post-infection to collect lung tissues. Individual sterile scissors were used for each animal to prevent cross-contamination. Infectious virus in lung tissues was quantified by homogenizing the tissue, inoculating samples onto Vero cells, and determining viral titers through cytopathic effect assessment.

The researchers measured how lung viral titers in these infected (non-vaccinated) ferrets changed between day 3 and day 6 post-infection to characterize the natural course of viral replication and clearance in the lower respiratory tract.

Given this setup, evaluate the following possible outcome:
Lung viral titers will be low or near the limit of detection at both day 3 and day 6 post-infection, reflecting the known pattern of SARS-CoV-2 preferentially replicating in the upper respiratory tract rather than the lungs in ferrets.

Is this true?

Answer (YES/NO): NO